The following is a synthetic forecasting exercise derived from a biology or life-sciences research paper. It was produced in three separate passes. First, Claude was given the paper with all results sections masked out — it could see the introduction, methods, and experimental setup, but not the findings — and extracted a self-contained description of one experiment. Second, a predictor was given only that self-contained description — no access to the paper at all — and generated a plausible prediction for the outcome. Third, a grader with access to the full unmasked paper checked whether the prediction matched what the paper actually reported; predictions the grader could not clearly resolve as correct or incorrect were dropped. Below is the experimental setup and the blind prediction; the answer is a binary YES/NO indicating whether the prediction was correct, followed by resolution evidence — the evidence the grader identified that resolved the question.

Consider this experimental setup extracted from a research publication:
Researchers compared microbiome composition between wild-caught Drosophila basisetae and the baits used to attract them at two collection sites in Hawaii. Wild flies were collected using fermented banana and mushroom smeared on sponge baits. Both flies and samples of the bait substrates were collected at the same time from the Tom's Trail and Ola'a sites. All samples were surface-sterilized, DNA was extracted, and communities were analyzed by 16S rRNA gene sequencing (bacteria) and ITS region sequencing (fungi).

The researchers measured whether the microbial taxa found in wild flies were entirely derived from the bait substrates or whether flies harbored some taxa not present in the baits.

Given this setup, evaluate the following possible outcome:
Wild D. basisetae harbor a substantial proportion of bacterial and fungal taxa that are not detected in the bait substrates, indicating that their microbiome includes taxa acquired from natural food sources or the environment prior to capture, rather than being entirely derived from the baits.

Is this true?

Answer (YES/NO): YES